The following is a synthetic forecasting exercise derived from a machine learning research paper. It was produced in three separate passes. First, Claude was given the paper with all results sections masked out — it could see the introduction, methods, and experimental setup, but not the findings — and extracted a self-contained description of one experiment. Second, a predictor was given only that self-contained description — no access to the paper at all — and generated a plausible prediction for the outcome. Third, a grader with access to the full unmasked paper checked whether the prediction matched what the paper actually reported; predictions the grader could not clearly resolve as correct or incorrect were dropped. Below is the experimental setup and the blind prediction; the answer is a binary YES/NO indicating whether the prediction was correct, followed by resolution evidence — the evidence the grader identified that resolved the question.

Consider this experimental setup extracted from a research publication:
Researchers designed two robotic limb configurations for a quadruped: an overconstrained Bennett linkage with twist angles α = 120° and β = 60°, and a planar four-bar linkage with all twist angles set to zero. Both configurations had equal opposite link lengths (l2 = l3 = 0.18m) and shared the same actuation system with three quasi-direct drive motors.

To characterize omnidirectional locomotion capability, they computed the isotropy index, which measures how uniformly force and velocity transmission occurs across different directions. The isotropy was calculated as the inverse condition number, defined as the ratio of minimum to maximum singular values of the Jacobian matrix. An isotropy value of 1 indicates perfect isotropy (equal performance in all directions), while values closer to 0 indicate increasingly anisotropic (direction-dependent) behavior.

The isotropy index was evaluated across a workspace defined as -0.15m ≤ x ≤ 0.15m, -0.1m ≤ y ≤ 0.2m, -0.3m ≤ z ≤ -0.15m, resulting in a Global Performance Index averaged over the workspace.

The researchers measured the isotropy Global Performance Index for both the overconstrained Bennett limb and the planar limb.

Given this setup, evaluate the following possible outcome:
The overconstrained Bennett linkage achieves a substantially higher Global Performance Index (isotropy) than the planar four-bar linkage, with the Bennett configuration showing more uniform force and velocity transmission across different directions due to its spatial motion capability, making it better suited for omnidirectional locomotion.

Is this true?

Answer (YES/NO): NO